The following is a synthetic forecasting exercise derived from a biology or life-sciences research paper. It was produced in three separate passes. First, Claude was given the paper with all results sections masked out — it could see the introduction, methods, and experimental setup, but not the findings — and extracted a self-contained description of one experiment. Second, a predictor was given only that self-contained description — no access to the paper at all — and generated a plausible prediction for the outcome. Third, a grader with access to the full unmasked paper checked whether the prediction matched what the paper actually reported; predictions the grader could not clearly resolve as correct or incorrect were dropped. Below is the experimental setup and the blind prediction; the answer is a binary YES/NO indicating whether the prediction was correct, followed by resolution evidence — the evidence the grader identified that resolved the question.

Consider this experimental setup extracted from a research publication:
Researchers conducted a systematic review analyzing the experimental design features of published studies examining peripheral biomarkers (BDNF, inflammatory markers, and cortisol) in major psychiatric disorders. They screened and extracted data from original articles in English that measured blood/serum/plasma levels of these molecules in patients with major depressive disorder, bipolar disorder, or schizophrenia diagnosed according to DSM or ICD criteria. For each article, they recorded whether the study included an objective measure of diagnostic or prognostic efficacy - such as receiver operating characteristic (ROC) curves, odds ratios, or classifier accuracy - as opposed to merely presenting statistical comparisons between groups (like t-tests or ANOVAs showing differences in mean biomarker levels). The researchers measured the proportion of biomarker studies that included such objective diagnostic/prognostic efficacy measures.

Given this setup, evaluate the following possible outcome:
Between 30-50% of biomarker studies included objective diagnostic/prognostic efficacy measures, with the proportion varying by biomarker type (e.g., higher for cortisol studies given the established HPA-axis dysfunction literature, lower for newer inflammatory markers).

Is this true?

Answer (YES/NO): NO